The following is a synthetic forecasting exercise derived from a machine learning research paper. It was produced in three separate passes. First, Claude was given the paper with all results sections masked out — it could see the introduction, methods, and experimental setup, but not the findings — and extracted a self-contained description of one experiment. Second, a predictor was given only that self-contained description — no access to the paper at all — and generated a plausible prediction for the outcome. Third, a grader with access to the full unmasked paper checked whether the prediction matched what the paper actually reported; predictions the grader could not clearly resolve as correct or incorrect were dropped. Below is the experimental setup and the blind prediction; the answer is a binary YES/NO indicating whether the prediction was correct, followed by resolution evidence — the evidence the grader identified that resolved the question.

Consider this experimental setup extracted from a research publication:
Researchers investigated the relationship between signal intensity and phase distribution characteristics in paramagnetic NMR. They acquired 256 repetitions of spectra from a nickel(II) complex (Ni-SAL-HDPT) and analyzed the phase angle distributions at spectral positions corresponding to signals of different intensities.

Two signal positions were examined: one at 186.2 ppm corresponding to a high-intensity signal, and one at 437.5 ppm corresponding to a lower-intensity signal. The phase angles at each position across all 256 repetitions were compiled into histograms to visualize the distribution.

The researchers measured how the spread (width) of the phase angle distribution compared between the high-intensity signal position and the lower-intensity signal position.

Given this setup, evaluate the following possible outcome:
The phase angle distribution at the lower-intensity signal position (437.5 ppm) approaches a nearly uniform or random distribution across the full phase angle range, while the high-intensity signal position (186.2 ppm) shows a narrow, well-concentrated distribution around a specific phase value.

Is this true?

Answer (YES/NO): NO